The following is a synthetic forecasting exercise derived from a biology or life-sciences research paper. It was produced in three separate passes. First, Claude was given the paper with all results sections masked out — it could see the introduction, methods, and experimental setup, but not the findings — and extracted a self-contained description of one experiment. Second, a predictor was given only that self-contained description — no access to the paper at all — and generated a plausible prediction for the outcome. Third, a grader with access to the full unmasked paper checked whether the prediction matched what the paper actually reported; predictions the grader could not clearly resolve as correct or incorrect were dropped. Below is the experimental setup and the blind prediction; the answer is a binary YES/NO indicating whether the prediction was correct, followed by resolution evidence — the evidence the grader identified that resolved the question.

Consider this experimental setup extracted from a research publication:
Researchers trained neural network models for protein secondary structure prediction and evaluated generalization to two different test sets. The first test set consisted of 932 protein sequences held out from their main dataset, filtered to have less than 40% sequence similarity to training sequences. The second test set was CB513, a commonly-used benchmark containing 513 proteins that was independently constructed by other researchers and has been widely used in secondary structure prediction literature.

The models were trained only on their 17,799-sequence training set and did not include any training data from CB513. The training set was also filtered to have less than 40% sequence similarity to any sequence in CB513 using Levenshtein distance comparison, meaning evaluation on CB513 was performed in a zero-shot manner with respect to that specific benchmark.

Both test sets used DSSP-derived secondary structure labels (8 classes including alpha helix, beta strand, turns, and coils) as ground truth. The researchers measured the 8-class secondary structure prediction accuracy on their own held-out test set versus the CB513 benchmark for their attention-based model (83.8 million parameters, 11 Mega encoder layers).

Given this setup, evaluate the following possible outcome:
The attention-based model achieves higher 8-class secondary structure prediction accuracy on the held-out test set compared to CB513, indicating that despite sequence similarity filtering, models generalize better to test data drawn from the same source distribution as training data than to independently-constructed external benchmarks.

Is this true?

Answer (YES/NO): YES